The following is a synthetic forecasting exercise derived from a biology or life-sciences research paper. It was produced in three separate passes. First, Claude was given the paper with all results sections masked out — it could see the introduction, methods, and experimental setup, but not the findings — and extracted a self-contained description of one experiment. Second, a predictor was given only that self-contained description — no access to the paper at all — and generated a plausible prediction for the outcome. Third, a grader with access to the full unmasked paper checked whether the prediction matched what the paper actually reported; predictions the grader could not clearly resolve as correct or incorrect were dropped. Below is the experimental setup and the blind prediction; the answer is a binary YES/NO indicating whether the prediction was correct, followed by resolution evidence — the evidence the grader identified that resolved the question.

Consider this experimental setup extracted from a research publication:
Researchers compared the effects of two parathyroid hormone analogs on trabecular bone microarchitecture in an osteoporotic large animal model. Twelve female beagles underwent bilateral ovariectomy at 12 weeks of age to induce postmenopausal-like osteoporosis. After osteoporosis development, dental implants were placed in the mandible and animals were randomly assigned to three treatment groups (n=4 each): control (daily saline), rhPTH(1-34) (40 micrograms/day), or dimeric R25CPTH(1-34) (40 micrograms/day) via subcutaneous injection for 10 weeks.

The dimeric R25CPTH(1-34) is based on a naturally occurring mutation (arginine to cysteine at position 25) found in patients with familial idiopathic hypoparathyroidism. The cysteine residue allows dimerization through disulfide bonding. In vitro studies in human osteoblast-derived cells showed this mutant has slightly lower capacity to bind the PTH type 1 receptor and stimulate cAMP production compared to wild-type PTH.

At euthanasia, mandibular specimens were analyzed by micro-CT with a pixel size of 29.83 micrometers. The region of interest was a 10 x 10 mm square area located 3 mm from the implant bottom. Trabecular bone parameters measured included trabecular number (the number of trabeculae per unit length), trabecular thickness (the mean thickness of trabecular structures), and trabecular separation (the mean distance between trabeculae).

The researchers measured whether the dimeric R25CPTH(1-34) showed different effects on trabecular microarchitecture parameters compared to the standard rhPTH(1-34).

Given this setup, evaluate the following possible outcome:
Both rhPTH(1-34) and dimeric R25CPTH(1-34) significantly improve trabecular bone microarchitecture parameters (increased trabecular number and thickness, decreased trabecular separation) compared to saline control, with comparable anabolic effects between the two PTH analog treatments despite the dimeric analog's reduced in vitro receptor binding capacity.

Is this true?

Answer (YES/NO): NO